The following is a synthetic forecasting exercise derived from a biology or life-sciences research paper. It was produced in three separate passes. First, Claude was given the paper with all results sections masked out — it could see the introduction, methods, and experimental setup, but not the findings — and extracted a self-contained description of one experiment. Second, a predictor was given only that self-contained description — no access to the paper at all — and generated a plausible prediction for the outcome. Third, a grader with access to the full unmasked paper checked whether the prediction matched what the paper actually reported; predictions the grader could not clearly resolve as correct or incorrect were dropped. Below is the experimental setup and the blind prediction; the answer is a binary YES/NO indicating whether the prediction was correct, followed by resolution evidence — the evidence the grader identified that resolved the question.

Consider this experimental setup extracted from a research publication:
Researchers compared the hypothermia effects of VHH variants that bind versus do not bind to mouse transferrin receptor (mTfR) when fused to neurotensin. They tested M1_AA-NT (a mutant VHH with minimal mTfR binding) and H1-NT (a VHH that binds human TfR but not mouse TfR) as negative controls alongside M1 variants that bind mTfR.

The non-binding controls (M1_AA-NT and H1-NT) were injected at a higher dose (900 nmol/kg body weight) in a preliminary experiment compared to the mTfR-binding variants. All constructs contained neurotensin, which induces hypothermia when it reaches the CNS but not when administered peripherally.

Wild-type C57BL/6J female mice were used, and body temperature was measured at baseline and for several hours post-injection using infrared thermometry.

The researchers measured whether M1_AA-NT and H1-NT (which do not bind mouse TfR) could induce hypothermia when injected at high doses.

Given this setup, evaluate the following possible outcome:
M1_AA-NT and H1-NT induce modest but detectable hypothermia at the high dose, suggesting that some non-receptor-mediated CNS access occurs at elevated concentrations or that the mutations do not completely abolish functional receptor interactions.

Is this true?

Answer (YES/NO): NO